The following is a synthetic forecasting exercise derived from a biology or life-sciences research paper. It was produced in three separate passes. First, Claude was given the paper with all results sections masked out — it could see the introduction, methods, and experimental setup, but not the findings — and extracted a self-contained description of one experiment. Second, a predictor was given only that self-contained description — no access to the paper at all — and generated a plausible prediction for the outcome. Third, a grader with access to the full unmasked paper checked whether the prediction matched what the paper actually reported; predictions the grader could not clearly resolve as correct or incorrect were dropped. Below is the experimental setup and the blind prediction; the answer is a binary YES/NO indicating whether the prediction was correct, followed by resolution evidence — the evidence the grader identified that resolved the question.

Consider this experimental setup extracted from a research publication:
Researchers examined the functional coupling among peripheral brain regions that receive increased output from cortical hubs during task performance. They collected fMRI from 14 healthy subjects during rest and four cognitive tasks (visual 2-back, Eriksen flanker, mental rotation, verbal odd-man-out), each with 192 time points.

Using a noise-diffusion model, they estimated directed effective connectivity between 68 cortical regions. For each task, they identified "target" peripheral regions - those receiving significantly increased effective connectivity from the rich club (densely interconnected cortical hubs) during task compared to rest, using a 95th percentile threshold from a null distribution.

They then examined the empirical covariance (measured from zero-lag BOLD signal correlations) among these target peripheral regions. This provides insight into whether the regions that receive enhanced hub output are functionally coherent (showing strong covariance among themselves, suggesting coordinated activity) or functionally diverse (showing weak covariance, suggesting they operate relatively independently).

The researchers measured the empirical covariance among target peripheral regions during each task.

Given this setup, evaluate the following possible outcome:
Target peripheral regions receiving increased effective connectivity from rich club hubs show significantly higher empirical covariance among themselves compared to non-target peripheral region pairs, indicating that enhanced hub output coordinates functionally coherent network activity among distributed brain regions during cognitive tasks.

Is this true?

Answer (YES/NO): YES